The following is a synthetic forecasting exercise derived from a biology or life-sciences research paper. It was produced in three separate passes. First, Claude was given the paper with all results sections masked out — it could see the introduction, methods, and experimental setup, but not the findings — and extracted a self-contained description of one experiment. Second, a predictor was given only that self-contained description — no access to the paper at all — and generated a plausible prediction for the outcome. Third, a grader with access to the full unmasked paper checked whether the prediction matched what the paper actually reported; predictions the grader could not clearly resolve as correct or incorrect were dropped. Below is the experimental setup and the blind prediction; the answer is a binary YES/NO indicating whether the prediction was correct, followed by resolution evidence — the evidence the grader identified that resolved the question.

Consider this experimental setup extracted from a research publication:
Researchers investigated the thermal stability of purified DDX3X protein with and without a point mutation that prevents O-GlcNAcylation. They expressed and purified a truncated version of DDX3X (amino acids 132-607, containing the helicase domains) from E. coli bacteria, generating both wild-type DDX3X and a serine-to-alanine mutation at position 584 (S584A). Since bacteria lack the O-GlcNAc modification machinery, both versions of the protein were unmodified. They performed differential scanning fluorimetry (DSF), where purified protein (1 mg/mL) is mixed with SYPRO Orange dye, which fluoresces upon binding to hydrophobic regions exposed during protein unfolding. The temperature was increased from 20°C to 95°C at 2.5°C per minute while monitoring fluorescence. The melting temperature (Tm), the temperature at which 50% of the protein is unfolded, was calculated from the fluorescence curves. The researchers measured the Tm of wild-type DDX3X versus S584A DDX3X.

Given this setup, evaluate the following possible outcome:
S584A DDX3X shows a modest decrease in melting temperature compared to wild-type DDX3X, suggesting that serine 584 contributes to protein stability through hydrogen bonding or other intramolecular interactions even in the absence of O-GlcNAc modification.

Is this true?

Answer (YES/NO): NO